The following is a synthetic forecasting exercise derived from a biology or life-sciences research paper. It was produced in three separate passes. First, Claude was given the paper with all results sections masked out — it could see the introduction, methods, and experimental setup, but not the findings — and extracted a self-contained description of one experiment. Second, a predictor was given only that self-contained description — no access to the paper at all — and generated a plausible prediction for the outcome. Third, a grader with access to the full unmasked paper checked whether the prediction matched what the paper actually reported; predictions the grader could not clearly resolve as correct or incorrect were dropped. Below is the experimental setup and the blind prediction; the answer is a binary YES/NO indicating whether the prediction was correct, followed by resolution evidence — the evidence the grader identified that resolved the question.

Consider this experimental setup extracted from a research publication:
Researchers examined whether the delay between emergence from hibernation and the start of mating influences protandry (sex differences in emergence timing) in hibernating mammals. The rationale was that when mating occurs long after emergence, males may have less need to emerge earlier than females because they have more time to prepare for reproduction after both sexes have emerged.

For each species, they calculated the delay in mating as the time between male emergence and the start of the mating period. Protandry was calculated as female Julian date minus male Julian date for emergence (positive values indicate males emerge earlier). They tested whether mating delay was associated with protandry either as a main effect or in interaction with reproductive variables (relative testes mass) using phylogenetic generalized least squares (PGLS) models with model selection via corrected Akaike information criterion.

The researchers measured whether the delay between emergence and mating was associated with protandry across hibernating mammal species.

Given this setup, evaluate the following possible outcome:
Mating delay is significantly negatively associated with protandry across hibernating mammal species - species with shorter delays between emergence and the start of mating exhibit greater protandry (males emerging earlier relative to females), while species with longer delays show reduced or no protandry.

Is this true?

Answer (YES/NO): NO